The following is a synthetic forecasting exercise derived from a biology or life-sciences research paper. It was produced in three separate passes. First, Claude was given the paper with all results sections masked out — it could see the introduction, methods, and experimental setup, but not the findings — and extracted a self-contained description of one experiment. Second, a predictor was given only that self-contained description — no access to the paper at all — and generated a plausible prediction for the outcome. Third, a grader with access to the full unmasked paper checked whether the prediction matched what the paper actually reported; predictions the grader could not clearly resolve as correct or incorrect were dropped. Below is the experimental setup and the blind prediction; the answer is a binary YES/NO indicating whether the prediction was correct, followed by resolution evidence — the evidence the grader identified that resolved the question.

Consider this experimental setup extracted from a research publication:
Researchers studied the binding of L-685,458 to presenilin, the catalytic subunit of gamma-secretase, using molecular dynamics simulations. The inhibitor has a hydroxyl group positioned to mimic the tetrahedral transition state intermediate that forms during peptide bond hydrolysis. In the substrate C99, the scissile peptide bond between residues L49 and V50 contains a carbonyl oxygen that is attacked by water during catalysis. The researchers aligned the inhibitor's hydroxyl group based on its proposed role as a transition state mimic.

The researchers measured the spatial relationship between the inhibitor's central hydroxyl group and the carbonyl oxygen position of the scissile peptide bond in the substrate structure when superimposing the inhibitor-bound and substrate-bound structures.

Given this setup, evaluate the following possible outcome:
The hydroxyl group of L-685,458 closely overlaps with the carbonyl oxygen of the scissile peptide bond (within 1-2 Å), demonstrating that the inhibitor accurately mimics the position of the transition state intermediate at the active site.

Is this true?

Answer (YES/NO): YES